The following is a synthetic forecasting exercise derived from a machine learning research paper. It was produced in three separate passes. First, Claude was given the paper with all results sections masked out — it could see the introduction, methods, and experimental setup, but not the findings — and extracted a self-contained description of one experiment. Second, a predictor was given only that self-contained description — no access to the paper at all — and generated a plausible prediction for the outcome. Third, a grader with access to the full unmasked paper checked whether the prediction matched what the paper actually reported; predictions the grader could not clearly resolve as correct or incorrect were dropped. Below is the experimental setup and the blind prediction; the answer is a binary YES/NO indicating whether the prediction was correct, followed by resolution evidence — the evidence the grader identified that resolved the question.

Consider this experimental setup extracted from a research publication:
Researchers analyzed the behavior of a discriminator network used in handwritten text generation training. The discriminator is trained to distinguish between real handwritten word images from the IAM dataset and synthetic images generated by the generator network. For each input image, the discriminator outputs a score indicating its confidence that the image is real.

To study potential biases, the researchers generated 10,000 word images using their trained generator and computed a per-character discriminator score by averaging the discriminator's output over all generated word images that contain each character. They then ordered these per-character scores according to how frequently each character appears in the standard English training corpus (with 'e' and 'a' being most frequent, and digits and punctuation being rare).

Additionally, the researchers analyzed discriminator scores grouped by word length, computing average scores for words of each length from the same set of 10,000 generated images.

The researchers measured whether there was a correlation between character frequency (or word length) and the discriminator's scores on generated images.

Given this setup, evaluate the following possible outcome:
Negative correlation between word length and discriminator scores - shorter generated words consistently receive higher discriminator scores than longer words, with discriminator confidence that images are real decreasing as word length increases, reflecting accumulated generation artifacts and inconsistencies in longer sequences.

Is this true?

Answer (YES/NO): YES